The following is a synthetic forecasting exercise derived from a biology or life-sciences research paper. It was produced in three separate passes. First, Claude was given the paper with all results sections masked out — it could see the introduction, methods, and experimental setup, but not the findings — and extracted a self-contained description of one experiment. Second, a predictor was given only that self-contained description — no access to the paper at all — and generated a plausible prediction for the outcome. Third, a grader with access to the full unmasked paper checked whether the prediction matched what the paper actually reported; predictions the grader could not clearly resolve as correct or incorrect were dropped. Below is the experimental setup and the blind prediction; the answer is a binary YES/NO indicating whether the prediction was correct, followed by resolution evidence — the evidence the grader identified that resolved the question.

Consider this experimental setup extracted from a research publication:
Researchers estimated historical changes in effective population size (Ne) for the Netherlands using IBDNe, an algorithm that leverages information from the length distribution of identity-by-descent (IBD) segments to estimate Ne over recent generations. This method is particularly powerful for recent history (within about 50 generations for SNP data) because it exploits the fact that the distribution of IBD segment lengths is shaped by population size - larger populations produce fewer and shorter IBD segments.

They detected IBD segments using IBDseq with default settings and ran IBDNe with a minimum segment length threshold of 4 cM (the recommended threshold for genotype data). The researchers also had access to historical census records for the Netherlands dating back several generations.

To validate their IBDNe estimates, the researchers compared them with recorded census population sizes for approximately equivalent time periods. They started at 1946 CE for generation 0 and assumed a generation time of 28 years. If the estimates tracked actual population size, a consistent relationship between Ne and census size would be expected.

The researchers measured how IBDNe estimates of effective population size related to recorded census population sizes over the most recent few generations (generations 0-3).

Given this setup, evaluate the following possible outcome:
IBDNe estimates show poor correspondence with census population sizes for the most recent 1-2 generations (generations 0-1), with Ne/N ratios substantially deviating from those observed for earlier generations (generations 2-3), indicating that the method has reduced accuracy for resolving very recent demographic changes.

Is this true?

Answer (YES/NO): NO